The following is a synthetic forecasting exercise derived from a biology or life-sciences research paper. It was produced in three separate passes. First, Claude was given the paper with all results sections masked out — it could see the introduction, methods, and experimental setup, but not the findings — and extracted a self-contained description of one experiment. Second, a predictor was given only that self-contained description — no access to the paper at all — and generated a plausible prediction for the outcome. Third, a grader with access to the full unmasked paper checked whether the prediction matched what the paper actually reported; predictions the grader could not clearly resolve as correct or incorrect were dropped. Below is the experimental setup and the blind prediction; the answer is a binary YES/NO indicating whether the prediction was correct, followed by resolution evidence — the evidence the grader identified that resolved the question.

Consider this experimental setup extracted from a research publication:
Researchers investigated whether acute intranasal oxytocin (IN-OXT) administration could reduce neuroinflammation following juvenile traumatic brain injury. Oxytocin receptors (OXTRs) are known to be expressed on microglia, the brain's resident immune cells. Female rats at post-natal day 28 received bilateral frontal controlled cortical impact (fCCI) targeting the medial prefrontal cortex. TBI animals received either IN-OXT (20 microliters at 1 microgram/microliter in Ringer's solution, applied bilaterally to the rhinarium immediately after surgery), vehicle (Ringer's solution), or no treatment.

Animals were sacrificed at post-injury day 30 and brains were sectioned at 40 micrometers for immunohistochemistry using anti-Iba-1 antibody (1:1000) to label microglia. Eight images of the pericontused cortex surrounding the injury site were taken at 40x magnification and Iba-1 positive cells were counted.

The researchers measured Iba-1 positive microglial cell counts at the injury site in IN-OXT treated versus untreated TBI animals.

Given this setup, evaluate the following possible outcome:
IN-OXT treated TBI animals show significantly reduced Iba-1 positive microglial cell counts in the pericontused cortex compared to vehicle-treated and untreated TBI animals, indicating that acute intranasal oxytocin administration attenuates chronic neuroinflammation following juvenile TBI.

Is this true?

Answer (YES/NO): NO